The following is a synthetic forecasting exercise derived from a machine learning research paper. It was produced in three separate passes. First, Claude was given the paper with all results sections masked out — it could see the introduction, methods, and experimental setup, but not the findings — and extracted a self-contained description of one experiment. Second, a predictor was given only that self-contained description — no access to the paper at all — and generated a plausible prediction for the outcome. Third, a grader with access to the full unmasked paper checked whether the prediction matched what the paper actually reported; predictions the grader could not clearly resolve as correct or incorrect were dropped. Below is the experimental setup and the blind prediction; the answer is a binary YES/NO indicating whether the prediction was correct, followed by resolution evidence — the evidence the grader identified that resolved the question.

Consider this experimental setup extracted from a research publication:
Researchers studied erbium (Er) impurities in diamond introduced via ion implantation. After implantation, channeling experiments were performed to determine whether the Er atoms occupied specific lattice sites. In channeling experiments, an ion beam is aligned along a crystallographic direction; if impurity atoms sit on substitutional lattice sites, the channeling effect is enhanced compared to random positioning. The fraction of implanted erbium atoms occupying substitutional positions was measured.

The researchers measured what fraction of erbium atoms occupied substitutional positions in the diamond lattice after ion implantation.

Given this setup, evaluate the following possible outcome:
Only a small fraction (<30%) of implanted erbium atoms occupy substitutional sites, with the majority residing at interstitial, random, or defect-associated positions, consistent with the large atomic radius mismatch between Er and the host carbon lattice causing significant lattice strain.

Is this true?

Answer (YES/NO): YES